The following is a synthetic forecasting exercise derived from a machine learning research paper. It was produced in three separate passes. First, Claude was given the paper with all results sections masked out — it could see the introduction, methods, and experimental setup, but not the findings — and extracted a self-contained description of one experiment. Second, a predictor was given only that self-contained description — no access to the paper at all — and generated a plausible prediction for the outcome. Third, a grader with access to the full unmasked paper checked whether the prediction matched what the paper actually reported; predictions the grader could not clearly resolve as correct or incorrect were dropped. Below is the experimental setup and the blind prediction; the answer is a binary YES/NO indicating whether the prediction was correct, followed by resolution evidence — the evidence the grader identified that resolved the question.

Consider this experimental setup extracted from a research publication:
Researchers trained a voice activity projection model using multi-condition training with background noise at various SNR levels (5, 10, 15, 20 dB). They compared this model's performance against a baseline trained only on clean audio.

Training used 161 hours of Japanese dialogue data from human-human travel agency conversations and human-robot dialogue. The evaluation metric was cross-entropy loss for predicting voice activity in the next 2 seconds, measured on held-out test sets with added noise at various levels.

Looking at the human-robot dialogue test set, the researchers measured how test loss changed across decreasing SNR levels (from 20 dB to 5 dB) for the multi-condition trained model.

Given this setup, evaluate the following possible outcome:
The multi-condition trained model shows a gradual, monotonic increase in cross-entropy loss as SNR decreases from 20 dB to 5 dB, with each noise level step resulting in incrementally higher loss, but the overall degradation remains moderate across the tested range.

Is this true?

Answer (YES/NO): YES